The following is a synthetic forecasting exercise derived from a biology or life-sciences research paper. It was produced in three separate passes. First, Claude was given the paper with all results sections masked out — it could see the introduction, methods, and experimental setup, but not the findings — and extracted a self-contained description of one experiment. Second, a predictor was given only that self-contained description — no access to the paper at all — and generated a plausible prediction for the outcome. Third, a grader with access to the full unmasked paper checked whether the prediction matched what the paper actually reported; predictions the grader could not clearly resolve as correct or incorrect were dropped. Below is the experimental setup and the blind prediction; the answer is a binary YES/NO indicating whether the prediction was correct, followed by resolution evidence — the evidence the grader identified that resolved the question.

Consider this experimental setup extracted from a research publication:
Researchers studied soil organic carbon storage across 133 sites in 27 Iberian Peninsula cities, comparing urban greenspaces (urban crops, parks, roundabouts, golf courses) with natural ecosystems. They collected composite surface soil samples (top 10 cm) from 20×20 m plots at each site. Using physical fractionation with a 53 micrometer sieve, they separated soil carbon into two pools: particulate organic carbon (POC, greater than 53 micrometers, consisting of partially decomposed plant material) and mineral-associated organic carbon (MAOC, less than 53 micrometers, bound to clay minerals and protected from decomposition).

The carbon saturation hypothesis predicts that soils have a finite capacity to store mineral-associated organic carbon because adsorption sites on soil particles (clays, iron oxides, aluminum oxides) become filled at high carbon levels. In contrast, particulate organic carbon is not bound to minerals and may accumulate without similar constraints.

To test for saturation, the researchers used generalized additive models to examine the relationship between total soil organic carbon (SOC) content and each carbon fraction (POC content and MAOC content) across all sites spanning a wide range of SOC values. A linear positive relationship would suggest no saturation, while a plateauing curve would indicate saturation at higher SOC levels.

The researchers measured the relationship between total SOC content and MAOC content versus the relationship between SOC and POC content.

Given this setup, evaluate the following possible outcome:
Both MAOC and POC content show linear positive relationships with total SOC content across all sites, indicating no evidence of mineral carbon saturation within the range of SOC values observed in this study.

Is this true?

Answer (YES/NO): NO